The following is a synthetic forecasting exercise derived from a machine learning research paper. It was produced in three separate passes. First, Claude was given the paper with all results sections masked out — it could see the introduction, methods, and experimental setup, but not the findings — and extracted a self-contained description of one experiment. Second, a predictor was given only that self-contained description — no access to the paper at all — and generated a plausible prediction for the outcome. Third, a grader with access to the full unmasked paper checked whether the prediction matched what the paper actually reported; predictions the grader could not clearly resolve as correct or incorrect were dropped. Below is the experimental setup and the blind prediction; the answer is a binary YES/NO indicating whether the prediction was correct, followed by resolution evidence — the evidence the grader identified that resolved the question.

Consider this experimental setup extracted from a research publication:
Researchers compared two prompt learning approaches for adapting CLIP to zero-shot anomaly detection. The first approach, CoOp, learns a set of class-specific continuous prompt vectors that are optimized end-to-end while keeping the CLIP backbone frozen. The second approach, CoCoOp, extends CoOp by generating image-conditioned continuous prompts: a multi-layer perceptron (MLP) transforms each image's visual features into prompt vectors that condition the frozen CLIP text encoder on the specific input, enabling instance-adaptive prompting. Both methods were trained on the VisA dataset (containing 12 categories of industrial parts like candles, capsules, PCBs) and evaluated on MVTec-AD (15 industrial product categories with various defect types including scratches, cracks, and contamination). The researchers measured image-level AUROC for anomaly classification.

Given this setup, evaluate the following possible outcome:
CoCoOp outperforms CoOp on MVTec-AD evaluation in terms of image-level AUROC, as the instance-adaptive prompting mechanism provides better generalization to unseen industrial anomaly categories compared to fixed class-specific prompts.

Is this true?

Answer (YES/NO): YES